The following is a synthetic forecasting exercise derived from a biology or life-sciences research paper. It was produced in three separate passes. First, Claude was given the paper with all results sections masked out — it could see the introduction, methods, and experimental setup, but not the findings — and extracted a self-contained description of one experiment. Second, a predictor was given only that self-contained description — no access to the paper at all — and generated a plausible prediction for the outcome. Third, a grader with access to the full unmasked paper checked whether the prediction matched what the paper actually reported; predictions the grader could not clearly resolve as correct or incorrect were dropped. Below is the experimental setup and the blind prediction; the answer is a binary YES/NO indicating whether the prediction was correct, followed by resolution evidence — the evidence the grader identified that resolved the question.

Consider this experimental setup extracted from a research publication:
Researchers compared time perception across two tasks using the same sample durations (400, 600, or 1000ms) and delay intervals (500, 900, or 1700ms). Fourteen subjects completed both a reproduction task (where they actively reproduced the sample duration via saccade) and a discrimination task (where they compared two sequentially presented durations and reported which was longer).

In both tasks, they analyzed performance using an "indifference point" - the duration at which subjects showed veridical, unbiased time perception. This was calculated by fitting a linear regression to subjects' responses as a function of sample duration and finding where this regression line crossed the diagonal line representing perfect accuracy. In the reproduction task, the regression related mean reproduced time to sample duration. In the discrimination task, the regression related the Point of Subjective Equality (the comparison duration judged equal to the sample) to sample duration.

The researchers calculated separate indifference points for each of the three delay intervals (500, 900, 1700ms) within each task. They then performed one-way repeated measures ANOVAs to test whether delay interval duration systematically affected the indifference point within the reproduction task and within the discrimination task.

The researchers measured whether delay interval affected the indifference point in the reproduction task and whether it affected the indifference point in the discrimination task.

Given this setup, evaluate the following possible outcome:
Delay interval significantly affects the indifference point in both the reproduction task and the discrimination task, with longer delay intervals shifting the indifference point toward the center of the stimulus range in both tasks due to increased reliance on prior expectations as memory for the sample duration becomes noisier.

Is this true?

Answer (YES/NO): NO